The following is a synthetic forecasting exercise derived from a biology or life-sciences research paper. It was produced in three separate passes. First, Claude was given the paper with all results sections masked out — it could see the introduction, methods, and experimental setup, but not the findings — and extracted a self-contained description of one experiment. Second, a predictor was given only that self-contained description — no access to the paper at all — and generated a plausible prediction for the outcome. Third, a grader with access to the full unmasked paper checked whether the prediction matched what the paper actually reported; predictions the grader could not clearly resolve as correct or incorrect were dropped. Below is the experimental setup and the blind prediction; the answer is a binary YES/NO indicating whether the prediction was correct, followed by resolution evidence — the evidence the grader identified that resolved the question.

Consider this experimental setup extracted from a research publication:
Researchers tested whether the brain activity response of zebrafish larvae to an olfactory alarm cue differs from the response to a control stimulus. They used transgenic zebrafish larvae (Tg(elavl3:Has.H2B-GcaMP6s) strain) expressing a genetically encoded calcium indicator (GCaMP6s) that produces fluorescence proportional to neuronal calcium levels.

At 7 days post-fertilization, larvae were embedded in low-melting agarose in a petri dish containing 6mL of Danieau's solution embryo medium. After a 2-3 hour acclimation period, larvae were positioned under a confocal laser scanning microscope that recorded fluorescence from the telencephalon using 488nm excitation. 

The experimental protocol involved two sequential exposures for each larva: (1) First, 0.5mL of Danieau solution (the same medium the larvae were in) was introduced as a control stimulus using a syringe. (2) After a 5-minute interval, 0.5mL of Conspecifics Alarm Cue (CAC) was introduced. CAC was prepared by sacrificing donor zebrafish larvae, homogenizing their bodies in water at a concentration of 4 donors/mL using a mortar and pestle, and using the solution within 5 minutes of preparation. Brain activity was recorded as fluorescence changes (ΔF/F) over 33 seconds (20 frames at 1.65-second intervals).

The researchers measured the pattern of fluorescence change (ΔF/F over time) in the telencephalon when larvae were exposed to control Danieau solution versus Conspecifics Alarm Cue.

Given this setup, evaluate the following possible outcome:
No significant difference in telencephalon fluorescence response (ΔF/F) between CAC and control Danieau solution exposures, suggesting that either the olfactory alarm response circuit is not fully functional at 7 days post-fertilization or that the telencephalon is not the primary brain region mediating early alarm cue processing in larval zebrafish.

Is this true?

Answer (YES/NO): NO